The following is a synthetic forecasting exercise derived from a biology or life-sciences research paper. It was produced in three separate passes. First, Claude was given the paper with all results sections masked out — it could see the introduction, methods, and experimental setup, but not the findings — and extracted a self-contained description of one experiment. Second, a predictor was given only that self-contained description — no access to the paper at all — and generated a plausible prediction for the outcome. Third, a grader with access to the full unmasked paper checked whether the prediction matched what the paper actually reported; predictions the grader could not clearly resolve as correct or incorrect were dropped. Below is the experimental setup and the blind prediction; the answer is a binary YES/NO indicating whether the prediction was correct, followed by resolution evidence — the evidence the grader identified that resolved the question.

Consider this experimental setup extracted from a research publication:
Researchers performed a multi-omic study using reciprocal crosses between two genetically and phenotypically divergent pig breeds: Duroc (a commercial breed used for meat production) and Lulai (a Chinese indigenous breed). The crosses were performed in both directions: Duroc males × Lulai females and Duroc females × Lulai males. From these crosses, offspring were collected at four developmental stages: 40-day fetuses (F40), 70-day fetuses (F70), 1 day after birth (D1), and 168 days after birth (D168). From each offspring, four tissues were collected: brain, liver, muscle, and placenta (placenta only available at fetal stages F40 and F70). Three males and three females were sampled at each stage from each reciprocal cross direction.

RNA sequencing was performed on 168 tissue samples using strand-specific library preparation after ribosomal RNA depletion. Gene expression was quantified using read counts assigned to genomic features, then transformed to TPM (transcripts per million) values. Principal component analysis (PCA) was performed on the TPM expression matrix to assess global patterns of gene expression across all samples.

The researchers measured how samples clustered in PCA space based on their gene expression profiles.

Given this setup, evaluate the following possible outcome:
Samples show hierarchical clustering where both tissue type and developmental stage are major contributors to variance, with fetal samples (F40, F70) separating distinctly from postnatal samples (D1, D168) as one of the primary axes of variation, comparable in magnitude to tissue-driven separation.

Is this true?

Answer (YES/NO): NO